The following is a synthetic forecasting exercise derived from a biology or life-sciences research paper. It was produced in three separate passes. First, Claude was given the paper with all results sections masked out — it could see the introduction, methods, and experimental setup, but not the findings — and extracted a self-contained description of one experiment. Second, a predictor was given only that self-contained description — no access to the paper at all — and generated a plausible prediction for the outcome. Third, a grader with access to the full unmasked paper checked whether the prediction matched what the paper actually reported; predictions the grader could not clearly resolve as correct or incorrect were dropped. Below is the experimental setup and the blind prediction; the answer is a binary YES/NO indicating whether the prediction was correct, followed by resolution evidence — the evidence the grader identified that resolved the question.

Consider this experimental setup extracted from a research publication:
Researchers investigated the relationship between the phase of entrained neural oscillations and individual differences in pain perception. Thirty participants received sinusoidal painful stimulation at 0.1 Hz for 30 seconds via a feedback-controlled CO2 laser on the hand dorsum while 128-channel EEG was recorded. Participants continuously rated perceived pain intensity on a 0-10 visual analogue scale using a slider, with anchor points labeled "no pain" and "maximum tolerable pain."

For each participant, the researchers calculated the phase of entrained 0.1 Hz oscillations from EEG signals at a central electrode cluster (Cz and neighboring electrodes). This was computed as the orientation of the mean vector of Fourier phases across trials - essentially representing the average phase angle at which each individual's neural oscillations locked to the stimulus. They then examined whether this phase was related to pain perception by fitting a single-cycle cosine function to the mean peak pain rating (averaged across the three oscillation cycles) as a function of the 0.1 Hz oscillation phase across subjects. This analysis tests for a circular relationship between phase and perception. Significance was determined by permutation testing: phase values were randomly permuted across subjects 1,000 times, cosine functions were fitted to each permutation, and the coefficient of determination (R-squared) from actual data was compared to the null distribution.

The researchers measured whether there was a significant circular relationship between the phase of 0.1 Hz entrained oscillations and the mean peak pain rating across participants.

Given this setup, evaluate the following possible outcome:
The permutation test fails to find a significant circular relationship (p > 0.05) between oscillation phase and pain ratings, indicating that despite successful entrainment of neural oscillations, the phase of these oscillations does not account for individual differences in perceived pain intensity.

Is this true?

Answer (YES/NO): NO